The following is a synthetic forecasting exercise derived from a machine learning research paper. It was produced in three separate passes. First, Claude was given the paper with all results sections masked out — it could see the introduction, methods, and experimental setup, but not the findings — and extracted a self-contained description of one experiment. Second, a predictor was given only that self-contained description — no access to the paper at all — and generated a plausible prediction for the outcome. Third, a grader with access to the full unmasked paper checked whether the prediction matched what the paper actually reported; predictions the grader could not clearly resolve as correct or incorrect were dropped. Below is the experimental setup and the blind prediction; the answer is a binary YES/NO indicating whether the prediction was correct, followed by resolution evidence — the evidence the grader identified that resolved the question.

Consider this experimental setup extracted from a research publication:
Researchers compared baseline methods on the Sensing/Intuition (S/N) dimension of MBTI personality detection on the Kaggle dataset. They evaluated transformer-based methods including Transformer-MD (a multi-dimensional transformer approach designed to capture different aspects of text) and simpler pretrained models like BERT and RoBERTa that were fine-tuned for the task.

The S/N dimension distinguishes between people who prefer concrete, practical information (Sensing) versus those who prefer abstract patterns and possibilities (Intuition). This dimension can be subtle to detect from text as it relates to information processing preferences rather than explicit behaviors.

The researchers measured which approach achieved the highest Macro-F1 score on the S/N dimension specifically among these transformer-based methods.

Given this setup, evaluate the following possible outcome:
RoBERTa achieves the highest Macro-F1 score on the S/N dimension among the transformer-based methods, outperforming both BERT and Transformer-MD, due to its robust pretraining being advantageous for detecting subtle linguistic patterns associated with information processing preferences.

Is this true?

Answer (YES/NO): NO